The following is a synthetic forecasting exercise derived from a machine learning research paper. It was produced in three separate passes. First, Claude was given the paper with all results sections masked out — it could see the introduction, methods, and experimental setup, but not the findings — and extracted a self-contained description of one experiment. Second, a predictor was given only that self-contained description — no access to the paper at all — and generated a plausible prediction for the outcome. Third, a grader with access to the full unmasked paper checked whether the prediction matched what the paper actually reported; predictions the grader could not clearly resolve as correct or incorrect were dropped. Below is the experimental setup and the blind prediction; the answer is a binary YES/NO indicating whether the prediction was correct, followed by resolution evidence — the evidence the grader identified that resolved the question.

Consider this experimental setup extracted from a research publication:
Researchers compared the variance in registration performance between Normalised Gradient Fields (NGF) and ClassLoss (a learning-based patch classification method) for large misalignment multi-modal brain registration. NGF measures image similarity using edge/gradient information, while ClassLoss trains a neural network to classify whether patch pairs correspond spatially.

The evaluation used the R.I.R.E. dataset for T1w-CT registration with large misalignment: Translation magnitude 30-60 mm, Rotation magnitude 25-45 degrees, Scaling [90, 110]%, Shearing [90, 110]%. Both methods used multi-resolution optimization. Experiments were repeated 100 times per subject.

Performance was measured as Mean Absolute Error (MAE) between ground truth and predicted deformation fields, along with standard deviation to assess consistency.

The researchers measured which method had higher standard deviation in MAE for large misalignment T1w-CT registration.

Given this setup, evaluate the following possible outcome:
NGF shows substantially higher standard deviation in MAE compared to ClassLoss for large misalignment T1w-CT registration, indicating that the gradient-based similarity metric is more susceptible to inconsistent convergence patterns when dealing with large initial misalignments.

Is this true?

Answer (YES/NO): NO